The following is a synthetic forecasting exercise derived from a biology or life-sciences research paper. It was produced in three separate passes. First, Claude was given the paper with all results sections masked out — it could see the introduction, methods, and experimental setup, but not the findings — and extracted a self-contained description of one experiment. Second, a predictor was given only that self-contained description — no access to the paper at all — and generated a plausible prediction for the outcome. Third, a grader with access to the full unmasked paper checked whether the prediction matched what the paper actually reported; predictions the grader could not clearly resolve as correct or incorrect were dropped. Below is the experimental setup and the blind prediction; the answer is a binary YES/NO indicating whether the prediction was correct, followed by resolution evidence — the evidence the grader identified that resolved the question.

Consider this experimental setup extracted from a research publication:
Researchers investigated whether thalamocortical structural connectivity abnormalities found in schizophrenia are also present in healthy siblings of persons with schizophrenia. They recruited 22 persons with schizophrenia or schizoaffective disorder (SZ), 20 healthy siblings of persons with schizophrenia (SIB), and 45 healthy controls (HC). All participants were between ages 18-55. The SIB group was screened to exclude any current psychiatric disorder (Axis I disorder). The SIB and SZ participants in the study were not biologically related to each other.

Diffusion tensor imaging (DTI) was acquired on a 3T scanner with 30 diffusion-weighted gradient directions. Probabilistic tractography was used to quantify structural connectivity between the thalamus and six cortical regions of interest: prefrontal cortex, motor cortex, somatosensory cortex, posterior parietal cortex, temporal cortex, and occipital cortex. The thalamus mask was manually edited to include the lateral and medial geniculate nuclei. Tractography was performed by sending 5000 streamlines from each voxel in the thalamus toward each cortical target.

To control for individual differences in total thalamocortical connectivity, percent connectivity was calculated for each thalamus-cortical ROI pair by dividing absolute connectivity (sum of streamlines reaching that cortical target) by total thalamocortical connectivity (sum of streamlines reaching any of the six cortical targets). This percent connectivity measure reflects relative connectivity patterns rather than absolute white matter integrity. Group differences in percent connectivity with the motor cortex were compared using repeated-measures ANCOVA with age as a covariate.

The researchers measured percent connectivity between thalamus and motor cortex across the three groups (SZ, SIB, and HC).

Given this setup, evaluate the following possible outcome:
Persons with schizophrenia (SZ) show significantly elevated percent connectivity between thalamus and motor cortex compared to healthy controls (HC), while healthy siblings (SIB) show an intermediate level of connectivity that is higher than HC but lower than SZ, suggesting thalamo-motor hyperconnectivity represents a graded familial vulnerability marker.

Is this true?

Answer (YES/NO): NO